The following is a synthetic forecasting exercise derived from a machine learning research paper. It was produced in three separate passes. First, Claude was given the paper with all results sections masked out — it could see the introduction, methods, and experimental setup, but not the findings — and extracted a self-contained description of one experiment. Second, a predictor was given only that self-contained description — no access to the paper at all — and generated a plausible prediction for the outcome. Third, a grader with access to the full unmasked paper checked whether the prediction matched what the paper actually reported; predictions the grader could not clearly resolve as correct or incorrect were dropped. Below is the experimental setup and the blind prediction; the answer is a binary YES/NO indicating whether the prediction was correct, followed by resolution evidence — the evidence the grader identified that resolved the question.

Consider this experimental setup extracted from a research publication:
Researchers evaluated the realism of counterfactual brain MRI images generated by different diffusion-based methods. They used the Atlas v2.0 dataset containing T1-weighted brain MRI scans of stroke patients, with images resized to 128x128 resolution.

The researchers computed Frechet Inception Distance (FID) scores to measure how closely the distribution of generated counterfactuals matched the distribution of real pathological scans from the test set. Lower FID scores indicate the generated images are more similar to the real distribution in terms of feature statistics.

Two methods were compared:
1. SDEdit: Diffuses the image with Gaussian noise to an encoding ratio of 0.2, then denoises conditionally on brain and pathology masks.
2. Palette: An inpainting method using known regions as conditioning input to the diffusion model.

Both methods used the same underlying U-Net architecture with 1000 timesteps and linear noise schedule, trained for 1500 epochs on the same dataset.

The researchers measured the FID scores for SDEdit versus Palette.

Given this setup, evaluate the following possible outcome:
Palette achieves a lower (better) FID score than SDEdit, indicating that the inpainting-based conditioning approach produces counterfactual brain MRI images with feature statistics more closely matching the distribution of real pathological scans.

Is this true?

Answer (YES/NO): YES